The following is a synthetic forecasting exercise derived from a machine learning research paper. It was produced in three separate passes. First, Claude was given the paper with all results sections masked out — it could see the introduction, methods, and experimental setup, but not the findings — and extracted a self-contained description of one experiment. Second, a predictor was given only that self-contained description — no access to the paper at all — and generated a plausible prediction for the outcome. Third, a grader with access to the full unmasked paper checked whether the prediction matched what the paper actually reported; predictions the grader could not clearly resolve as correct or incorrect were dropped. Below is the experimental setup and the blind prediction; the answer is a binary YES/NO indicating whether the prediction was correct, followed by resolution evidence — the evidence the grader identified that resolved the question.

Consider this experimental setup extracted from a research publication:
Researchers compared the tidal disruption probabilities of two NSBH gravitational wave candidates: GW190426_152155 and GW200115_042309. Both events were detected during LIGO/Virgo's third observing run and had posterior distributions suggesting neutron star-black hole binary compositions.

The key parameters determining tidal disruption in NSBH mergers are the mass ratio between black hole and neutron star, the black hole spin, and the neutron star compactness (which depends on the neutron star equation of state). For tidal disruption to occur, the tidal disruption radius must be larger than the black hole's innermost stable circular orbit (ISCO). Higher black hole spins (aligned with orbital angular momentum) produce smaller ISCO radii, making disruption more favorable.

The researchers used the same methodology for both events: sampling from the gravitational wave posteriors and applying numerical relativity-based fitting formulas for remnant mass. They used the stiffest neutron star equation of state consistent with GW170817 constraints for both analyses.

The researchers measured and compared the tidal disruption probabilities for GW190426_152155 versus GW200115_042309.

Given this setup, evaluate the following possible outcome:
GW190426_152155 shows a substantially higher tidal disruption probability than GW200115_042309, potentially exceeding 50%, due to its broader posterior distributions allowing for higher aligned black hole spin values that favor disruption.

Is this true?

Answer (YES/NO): NO